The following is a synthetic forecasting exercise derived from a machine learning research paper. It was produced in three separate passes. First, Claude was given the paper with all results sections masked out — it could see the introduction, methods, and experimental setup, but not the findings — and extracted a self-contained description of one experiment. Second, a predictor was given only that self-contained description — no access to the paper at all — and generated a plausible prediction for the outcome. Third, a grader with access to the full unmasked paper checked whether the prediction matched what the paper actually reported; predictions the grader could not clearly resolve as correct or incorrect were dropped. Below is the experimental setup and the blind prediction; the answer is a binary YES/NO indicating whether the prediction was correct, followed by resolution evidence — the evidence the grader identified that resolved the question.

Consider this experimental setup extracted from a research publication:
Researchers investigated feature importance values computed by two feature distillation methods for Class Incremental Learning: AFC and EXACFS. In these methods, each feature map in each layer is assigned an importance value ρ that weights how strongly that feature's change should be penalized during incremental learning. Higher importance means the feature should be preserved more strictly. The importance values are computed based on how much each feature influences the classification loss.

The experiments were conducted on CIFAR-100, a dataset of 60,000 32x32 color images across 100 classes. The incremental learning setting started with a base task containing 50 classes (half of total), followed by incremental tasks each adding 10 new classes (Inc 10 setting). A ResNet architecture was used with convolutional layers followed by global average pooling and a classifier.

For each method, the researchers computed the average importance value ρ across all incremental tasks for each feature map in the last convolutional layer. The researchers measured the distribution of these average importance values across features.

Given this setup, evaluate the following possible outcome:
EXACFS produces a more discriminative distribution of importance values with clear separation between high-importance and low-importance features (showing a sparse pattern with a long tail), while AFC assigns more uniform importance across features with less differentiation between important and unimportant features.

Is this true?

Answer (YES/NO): NO